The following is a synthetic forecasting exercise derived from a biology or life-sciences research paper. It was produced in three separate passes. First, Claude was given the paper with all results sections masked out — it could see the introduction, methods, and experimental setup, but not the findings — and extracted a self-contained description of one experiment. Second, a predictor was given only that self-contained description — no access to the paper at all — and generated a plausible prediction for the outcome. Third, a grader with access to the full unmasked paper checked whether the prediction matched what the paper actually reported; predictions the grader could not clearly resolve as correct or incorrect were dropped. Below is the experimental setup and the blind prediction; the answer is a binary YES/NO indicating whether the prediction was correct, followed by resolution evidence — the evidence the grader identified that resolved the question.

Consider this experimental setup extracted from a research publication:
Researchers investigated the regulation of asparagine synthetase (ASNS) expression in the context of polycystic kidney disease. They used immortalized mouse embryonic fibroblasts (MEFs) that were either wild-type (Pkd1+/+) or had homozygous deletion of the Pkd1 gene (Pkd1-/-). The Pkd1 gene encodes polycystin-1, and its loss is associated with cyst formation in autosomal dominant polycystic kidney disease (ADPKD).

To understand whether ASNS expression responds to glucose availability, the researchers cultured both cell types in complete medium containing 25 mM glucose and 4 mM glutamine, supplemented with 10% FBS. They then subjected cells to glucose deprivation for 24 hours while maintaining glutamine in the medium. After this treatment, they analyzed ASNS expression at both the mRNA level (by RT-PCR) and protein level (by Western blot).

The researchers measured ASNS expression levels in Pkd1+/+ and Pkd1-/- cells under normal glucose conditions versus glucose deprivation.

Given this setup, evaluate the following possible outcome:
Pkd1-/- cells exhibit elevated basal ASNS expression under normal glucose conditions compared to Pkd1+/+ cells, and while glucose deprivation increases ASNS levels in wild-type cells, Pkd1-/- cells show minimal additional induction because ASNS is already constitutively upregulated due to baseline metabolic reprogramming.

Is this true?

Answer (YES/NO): NO